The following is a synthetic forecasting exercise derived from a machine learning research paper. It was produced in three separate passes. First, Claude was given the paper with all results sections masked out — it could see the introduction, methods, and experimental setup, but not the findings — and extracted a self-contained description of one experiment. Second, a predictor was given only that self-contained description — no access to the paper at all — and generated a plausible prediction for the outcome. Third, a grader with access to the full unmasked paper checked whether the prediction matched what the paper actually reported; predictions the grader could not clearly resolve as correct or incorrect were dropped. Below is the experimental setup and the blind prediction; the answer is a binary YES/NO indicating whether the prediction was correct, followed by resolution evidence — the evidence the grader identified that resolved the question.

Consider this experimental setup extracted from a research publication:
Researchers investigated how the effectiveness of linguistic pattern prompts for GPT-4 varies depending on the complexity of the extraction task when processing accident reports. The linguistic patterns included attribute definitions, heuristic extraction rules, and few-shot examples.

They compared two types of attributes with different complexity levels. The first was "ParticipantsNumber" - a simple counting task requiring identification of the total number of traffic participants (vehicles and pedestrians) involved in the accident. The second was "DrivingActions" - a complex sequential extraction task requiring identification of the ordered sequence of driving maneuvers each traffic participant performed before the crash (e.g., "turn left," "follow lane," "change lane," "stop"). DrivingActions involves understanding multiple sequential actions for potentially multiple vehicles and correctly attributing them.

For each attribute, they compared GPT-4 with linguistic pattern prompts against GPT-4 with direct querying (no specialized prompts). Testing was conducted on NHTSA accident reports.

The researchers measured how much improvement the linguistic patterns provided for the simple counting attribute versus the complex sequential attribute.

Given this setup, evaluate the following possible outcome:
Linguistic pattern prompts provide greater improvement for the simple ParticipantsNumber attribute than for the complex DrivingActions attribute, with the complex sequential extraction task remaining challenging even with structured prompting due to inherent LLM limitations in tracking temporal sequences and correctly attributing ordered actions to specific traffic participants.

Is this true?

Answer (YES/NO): NO